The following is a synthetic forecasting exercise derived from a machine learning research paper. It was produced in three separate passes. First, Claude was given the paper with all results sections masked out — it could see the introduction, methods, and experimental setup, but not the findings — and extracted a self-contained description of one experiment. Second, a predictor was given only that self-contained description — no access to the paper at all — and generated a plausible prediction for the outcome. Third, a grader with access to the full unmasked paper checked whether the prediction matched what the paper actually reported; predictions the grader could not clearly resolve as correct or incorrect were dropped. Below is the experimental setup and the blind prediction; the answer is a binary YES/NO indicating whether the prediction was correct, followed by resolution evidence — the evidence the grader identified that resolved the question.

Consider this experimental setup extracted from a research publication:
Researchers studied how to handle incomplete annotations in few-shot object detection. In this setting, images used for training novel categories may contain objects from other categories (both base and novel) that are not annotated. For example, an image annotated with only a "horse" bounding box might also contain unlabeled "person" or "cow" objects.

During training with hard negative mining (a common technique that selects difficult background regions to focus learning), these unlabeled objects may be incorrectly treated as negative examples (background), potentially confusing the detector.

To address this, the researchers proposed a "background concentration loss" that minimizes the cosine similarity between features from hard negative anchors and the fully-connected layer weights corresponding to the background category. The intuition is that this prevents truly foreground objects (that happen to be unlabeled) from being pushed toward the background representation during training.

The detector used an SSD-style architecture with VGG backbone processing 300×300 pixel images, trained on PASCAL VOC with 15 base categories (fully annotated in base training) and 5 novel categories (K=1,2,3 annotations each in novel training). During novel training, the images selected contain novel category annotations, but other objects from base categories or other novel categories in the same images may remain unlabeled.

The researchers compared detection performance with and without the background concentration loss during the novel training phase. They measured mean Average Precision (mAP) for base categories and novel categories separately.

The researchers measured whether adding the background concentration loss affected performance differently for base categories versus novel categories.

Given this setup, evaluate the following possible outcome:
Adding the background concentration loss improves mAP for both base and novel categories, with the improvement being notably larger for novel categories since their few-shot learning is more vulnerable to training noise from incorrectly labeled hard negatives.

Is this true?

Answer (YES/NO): NO